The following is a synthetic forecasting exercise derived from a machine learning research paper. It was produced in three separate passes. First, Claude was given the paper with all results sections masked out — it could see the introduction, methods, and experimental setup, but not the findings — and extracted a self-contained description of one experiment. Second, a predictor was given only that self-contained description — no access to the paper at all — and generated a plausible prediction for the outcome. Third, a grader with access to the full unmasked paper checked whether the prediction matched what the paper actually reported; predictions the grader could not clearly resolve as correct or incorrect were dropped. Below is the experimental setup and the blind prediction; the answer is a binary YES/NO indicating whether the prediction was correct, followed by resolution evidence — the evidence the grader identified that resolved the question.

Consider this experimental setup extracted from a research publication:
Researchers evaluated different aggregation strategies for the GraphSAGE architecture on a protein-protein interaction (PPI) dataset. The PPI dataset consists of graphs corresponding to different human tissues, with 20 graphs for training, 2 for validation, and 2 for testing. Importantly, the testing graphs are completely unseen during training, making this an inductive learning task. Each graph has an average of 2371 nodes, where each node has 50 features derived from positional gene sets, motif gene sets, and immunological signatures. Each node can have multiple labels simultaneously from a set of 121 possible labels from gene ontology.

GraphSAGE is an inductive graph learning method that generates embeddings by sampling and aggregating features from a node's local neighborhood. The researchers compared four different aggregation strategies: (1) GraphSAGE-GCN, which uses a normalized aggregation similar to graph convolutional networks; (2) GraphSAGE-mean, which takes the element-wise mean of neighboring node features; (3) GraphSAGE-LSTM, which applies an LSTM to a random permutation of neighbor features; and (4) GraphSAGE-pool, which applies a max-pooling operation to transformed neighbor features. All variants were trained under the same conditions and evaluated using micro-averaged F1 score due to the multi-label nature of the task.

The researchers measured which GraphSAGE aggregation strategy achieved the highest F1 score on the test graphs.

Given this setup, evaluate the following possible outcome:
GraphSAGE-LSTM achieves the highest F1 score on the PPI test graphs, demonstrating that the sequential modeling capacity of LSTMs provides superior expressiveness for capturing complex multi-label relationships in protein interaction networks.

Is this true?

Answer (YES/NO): YES